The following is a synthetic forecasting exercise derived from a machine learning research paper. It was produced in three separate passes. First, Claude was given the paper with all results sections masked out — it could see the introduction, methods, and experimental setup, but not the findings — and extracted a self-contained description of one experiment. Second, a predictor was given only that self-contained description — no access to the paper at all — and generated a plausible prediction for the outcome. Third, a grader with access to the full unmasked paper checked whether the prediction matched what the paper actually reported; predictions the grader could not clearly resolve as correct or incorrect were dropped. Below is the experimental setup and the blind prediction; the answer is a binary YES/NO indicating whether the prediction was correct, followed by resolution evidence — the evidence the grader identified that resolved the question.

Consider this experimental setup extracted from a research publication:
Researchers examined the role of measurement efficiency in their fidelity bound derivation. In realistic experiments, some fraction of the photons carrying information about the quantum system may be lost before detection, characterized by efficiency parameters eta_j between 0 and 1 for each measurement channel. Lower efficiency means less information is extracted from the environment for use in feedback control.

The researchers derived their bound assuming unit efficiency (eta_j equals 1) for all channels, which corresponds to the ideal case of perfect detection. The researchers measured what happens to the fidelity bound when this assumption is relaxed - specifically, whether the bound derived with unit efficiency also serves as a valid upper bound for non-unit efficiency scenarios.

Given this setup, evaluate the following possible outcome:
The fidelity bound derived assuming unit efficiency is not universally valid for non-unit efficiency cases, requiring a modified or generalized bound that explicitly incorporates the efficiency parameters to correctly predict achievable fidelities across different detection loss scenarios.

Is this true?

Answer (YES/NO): NO